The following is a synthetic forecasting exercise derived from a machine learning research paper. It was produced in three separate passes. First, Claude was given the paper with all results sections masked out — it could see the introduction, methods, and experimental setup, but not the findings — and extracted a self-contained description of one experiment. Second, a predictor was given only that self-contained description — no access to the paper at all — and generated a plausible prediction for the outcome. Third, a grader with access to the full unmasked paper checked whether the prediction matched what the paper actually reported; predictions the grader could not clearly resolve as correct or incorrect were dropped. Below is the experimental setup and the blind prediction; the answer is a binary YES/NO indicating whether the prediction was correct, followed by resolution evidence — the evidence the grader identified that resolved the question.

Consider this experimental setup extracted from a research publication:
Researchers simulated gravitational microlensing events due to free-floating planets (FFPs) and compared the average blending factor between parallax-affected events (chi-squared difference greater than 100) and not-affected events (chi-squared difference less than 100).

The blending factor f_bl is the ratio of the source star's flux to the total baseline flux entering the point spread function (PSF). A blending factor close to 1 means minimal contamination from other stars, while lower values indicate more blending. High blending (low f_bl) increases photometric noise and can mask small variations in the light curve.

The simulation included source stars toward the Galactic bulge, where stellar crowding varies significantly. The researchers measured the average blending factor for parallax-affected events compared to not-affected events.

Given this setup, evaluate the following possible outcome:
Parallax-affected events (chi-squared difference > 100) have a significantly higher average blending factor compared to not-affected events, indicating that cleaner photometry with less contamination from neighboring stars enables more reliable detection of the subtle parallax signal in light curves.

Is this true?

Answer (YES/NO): YES